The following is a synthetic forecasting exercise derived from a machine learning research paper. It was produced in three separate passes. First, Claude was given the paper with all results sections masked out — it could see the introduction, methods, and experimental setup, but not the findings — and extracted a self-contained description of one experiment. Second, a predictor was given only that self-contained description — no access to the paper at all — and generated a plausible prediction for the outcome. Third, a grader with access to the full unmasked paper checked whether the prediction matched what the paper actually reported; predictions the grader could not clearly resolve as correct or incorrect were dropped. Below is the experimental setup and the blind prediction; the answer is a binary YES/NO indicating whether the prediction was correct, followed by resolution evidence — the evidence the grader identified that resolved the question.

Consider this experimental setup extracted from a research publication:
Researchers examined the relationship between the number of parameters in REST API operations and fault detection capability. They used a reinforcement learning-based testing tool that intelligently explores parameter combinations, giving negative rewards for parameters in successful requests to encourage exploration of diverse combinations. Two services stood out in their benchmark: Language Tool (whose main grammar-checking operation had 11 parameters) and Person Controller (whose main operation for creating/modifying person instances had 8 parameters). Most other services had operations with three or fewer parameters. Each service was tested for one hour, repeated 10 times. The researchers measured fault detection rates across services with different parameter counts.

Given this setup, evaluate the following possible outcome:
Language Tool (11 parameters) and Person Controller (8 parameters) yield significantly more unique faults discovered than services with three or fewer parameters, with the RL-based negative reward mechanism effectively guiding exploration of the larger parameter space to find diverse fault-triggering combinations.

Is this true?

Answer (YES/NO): YES